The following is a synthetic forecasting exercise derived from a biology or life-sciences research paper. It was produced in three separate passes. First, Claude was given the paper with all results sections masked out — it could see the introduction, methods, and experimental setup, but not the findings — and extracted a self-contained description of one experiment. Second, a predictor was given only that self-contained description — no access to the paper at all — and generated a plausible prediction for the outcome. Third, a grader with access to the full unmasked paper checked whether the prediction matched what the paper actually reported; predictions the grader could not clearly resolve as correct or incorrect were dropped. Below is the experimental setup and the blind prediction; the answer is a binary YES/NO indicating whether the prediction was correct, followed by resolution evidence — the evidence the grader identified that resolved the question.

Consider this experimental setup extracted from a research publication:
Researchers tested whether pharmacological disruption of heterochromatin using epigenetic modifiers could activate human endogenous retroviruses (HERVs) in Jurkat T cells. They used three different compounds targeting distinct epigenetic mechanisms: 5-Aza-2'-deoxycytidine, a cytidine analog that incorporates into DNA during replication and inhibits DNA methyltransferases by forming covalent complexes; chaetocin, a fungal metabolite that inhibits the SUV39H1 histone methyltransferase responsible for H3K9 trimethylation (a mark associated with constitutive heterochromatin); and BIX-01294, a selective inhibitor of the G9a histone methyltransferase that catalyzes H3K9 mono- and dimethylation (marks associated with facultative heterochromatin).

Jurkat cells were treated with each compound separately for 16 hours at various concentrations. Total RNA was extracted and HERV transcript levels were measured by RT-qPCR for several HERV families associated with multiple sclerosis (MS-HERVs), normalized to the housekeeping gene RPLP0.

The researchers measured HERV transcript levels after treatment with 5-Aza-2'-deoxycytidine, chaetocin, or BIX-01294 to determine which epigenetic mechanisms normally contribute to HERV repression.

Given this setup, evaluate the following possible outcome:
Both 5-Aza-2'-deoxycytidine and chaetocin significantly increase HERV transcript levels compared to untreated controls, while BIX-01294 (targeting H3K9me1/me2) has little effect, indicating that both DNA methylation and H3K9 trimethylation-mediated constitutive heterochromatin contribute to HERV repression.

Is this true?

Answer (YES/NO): NO